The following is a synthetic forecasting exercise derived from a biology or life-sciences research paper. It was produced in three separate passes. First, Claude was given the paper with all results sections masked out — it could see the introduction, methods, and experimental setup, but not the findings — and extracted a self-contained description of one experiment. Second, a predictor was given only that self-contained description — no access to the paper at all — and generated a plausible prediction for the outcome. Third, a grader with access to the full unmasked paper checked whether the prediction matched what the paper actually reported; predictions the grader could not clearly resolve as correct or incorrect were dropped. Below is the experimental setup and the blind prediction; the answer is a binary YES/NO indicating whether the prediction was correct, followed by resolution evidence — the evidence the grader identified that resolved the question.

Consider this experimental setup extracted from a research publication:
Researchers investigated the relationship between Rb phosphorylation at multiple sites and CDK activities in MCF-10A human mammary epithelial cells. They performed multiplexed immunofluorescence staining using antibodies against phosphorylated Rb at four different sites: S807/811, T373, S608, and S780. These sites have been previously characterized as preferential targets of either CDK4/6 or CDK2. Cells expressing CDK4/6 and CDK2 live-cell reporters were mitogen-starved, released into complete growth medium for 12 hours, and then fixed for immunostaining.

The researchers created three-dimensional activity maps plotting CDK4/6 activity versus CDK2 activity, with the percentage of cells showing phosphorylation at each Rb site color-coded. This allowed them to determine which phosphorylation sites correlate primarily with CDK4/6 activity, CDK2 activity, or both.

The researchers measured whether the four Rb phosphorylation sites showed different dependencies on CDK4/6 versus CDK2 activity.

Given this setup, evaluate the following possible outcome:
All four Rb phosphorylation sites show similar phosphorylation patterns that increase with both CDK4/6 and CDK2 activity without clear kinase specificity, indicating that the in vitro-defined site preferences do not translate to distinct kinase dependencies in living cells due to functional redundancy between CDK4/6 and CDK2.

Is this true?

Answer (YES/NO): NO